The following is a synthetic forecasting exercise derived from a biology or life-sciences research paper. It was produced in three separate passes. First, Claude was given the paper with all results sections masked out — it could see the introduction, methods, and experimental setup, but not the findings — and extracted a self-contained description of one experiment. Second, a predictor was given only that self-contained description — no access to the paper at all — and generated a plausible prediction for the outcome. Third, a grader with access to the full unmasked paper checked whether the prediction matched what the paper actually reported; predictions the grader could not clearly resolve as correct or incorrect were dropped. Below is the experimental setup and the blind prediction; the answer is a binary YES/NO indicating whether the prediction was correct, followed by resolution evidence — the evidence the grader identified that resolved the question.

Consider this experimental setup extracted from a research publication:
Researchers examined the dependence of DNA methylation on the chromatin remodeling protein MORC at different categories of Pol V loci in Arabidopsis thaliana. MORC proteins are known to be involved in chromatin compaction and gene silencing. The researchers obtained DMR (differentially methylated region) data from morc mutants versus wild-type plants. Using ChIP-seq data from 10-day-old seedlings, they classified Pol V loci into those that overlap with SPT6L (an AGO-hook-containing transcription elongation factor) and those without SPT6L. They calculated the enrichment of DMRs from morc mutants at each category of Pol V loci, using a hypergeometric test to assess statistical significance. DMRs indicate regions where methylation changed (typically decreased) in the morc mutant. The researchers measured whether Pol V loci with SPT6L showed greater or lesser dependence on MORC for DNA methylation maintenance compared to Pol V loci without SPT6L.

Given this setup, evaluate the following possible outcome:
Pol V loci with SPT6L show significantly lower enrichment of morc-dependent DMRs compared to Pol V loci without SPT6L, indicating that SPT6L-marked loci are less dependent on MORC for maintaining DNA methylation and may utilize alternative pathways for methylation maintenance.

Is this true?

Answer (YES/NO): NO